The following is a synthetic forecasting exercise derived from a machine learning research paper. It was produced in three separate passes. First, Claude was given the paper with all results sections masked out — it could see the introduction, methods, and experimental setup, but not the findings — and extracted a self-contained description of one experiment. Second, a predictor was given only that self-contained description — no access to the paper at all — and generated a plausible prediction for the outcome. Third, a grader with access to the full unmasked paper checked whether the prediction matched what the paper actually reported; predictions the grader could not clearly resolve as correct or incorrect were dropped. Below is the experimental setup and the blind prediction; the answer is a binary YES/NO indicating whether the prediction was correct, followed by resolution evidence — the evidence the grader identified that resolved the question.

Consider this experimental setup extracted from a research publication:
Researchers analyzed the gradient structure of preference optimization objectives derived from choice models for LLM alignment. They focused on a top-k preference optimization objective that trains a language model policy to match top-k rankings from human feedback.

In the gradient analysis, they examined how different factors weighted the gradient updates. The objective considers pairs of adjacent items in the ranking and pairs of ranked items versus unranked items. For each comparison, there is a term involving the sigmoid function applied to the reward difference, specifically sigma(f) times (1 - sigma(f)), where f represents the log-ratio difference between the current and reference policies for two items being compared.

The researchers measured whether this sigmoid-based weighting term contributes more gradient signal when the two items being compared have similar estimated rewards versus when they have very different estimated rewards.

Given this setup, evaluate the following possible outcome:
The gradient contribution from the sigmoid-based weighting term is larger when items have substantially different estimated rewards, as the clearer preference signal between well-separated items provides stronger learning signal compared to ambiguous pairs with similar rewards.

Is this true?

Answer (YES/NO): NO